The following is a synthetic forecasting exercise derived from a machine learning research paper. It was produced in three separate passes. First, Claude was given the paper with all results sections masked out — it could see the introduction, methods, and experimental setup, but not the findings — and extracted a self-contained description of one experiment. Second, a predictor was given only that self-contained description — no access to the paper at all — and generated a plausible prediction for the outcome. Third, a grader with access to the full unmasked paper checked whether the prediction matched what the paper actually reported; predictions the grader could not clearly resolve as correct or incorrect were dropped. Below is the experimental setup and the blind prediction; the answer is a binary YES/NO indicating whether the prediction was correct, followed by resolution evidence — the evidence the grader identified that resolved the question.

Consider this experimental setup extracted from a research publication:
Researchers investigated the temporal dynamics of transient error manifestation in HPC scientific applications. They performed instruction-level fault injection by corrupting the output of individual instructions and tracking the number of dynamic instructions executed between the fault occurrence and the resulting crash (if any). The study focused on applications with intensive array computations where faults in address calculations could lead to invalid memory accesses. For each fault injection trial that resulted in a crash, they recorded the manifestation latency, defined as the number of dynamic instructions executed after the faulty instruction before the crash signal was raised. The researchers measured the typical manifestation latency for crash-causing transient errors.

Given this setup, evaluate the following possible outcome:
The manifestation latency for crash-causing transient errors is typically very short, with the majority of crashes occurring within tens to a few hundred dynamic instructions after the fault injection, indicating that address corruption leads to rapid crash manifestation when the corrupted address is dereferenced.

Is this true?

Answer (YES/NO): YES